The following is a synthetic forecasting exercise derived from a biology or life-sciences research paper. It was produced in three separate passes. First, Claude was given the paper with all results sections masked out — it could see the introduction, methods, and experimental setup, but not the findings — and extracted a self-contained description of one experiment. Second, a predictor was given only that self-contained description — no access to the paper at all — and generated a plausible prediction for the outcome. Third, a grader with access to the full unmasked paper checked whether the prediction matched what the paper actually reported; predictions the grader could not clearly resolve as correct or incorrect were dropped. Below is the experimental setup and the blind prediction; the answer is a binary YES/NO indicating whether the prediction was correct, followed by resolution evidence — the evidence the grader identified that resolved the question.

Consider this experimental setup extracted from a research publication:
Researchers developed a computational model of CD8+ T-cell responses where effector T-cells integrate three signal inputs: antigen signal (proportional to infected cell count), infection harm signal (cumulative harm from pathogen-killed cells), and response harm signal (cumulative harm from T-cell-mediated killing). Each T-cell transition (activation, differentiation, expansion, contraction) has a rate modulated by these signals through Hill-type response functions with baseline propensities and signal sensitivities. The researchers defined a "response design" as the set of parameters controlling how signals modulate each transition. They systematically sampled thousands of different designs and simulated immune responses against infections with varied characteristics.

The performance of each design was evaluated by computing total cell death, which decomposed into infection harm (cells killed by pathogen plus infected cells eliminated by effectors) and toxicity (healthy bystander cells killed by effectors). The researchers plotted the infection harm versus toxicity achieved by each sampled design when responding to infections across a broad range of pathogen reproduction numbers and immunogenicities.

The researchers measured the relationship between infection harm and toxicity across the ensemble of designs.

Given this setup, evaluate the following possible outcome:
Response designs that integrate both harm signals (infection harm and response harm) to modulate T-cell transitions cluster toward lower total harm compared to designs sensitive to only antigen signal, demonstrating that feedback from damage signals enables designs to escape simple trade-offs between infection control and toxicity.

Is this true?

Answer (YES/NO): NO